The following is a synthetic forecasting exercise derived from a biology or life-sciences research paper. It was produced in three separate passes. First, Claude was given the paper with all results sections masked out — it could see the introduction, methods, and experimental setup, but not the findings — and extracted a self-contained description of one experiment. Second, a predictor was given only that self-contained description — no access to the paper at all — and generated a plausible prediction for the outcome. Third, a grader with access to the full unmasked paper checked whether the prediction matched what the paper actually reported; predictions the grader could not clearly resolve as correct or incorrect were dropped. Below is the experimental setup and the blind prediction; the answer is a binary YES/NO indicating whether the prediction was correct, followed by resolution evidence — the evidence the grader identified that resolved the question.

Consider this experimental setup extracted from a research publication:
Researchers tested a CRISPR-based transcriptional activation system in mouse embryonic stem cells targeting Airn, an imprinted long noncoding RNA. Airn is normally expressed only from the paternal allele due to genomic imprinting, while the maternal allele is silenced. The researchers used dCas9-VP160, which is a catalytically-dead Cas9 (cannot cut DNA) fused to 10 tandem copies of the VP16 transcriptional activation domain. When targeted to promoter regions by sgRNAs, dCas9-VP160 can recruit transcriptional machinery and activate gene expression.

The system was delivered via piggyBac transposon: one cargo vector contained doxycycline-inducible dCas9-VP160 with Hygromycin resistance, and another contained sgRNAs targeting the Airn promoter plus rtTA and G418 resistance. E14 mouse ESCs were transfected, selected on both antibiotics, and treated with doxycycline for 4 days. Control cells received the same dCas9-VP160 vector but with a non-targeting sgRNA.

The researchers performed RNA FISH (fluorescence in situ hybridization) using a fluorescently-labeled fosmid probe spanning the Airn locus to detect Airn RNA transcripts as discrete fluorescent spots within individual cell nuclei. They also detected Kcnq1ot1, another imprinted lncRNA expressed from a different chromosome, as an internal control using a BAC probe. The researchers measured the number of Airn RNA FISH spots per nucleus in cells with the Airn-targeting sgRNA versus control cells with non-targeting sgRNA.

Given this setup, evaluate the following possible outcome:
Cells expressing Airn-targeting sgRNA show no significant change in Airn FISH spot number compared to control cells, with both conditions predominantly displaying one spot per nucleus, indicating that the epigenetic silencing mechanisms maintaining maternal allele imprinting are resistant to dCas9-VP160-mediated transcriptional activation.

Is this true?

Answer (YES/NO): NO